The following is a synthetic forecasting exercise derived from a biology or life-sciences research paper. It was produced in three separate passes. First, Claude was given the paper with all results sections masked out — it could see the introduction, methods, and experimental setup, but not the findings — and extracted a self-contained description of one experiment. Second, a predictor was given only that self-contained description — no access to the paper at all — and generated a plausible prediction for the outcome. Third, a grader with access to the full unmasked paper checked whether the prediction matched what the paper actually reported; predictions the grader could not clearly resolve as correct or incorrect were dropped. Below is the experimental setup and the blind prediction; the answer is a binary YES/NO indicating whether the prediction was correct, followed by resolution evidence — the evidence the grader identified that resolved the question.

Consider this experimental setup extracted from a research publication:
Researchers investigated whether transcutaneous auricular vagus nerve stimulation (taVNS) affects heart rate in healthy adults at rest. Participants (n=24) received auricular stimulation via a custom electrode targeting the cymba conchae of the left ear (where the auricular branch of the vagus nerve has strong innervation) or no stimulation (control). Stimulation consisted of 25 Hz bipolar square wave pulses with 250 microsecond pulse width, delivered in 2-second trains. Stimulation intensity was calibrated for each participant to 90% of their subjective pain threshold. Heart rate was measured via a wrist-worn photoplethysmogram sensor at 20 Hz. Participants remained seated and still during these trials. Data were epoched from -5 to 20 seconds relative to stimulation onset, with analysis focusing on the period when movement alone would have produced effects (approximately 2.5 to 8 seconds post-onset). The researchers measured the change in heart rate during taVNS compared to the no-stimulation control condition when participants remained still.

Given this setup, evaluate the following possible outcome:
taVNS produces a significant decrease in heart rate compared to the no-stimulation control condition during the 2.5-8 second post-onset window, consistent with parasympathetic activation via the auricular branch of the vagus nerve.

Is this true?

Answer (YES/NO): NO